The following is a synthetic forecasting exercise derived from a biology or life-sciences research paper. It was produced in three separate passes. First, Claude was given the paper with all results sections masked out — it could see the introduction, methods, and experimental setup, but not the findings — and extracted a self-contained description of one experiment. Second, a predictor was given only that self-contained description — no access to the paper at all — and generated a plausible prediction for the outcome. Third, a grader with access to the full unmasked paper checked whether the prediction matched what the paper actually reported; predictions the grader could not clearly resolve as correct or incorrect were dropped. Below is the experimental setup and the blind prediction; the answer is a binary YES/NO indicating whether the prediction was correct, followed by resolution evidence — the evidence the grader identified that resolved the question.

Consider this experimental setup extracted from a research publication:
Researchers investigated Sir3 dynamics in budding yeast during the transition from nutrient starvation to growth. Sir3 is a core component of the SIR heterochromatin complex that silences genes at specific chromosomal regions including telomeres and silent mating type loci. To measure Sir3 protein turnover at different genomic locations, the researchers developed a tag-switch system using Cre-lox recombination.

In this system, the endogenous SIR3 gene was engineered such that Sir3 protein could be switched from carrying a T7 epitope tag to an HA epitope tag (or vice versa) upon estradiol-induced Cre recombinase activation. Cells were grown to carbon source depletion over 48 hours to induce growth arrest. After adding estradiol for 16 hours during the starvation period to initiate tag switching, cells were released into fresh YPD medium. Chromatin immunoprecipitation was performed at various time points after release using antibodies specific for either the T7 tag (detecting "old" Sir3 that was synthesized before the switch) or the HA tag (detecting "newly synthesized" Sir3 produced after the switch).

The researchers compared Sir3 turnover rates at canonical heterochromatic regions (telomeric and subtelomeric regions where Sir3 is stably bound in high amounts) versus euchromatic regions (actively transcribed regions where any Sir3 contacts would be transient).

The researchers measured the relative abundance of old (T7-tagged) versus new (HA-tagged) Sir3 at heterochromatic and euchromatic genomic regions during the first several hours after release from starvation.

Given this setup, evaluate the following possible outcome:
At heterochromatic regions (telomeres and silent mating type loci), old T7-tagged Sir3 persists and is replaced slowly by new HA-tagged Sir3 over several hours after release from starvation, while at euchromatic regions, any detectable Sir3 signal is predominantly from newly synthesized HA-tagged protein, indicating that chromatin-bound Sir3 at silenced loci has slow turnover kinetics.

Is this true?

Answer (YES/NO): NO